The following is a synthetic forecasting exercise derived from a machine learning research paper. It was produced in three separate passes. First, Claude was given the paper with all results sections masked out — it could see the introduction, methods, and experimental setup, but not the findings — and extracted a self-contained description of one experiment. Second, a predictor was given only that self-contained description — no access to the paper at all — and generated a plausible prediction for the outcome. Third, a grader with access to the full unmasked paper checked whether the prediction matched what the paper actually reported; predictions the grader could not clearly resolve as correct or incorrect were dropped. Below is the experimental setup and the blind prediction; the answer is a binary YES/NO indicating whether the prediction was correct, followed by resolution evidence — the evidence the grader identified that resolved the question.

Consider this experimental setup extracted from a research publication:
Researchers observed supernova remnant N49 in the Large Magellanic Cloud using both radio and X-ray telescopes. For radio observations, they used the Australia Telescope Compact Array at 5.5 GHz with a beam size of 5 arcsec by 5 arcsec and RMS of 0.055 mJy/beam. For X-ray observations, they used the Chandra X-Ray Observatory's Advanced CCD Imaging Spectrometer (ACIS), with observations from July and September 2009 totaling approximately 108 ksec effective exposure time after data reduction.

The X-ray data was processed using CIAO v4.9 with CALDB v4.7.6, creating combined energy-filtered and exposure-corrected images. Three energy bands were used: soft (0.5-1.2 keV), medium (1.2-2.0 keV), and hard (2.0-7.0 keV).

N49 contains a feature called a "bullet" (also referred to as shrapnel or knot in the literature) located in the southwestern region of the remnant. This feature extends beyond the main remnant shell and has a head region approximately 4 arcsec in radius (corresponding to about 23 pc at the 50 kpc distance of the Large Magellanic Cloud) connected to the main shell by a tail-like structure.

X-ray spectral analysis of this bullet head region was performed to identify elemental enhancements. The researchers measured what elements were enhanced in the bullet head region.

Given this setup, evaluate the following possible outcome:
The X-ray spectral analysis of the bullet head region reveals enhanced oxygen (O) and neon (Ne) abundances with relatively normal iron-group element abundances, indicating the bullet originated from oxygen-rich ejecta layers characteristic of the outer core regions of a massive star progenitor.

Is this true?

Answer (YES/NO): NO